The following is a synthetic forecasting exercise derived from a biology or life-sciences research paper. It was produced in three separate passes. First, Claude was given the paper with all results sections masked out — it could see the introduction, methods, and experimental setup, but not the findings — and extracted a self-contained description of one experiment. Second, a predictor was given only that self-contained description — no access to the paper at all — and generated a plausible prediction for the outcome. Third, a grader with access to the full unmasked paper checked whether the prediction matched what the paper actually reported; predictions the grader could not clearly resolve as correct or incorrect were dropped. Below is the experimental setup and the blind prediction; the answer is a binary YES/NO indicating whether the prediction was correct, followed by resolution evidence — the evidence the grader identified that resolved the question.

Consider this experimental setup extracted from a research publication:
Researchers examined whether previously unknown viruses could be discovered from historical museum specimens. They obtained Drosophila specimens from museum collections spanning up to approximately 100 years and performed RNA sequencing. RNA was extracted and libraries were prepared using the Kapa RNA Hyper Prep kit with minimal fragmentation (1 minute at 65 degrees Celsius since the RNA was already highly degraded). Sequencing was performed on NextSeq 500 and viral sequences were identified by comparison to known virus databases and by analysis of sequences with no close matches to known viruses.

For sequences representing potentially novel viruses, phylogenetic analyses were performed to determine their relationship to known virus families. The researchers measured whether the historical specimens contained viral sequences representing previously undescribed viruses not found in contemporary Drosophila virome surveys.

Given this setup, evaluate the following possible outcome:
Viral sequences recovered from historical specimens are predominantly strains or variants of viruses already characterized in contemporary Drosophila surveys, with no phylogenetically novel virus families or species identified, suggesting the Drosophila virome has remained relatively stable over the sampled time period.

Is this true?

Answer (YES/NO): NO